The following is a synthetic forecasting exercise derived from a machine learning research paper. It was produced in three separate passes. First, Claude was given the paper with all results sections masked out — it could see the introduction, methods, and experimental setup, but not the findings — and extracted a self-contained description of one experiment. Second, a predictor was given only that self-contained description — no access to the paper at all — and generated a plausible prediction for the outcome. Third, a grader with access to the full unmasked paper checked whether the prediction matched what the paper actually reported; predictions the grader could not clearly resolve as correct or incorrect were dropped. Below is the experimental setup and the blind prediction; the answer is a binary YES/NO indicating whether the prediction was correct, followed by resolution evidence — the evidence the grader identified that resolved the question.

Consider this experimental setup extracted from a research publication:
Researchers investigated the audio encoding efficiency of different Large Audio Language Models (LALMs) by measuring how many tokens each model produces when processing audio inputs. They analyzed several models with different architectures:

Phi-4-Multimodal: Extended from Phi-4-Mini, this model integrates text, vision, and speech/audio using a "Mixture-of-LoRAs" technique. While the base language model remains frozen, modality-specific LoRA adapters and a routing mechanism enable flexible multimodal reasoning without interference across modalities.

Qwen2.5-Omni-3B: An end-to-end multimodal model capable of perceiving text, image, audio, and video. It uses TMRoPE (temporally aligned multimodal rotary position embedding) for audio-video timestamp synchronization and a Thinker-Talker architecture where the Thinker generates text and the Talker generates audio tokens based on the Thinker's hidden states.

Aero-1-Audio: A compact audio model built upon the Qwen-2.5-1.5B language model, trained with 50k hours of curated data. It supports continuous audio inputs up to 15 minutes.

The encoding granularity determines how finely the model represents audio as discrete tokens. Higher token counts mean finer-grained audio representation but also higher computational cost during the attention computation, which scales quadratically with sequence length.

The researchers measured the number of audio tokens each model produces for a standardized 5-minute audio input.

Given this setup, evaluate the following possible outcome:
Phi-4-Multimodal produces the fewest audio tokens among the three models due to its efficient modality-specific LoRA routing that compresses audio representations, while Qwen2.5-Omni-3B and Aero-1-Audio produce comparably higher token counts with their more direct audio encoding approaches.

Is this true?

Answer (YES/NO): YES